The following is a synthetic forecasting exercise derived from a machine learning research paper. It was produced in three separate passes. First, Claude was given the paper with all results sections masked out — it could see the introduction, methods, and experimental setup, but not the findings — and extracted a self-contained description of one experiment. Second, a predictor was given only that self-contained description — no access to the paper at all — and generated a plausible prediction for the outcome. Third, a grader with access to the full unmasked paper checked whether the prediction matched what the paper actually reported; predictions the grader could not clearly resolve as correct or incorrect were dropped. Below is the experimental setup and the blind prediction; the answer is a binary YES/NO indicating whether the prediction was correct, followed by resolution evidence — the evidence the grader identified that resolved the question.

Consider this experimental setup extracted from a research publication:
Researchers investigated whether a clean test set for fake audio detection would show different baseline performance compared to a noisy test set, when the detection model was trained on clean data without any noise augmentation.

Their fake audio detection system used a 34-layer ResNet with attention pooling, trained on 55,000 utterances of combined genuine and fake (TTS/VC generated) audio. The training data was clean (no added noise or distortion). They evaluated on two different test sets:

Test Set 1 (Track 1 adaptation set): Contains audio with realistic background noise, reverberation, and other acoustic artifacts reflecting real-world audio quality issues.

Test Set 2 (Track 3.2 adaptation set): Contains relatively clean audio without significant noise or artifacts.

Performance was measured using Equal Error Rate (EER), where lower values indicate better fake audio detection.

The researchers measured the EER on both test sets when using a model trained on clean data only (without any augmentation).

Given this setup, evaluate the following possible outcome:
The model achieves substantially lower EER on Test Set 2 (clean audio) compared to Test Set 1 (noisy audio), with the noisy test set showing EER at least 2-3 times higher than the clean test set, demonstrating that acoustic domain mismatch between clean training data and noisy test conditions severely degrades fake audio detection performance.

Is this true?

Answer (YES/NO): YES